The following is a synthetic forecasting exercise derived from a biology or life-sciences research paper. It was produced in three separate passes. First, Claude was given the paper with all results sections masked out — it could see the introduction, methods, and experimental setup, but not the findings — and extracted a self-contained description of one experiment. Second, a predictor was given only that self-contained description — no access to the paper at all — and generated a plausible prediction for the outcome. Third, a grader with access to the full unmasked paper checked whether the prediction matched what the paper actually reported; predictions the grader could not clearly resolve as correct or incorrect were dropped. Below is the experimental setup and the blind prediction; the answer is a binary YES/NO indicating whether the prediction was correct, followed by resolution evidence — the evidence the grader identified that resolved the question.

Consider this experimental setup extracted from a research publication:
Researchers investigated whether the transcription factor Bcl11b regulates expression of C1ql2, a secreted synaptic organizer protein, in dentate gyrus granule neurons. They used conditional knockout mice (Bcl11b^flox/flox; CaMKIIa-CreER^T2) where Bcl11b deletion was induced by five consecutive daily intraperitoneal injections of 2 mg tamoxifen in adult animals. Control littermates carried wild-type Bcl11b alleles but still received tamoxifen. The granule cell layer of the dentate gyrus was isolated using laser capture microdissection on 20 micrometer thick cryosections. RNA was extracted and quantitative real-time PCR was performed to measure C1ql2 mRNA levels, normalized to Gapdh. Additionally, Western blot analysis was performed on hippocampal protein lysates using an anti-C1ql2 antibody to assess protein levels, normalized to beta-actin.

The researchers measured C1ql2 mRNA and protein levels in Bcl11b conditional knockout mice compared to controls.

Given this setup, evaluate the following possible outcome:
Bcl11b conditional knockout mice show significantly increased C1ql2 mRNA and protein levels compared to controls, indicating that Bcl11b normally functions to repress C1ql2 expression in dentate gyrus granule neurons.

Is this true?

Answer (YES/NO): NO